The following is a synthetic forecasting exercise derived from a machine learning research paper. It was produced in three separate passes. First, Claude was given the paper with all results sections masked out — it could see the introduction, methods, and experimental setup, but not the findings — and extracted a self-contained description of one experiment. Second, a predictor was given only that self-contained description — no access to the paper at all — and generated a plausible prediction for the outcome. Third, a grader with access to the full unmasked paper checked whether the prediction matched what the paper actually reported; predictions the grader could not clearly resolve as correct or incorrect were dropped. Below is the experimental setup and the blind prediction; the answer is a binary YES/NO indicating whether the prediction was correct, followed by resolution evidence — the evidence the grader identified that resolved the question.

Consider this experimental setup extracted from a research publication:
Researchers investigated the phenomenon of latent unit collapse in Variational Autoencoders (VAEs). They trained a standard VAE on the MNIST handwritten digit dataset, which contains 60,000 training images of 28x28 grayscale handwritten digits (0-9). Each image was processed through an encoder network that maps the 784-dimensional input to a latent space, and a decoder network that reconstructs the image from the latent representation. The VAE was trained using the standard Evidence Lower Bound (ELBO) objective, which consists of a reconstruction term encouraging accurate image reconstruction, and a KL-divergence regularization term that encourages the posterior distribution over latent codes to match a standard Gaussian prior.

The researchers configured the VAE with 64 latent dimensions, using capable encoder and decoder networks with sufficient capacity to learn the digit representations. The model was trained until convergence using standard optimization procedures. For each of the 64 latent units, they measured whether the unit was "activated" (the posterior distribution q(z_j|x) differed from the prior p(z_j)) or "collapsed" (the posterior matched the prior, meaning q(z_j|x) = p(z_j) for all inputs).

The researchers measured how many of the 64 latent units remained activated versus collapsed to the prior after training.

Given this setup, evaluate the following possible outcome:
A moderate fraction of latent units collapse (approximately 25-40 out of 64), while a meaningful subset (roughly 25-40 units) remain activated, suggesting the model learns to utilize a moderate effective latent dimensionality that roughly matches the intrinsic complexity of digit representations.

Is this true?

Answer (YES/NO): YES